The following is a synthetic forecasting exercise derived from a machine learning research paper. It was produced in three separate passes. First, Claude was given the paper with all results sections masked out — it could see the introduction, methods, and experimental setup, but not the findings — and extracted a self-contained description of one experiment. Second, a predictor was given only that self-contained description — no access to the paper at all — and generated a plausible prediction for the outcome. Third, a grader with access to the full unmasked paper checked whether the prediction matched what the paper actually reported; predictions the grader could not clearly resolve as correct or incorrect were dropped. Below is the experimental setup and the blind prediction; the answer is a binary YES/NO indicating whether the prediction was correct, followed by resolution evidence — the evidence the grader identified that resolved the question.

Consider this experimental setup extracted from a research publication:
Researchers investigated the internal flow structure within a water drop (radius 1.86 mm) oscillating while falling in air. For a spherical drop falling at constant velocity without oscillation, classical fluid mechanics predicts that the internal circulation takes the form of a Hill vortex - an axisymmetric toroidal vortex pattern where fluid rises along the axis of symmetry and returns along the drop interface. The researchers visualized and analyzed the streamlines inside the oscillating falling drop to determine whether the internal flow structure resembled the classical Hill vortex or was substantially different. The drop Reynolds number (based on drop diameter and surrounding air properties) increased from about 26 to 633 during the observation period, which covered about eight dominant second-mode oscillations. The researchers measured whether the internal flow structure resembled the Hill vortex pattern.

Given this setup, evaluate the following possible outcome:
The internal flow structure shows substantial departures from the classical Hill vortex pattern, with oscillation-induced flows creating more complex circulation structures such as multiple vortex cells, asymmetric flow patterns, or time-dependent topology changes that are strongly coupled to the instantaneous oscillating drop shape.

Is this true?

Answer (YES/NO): YES